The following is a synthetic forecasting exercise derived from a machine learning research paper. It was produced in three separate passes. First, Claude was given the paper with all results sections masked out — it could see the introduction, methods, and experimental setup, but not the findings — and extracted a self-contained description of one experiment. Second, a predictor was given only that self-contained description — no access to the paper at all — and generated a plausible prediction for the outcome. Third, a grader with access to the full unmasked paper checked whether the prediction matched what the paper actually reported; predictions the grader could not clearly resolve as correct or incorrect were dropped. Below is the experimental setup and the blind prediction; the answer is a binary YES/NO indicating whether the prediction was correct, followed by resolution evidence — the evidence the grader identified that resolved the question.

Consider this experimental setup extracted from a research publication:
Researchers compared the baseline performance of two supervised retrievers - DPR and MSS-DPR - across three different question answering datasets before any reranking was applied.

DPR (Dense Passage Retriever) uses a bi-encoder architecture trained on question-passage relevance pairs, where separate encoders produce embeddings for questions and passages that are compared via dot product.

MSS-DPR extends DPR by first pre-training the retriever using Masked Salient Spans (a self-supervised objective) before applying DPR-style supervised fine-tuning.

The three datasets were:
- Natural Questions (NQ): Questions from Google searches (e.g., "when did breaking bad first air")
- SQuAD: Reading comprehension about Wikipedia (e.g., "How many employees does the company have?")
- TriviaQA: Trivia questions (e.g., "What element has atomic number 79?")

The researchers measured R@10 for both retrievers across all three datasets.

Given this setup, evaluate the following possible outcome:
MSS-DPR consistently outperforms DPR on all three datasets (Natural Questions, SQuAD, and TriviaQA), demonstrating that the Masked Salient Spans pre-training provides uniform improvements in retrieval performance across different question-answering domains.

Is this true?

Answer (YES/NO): NO